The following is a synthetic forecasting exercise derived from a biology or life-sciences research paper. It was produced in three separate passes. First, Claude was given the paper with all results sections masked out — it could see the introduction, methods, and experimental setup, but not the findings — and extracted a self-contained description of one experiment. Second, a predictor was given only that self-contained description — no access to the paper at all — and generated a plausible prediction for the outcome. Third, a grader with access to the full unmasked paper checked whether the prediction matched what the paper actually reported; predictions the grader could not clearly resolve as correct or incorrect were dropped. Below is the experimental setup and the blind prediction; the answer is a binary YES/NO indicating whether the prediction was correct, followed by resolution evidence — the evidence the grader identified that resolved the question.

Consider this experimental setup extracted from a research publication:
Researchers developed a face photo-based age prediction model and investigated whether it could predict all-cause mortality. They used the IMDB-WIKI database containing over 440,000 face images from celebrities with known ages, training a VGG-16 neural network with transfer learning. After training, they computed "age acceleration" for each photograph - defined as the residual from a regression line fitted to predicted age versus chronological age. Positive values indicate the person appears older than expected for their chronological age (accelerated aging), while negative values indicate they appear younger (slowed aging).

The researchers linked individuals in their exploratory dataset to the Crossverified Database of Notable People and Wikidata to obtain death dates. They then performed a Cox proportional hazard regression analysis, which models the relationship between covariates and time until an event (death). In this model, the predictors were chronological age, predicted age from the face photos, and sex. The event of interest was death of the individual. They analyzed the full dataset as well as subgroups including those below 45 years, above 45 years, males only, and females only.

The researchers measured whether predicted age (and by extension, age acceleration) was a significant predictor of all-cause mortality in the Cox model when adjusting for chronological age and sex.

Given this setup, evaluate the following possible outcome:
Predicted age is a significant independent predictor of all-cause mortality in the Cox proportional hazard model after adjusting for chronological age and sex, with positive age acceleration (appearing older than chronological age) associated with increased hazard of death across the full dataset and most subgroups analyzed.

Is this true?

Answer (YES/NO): YES